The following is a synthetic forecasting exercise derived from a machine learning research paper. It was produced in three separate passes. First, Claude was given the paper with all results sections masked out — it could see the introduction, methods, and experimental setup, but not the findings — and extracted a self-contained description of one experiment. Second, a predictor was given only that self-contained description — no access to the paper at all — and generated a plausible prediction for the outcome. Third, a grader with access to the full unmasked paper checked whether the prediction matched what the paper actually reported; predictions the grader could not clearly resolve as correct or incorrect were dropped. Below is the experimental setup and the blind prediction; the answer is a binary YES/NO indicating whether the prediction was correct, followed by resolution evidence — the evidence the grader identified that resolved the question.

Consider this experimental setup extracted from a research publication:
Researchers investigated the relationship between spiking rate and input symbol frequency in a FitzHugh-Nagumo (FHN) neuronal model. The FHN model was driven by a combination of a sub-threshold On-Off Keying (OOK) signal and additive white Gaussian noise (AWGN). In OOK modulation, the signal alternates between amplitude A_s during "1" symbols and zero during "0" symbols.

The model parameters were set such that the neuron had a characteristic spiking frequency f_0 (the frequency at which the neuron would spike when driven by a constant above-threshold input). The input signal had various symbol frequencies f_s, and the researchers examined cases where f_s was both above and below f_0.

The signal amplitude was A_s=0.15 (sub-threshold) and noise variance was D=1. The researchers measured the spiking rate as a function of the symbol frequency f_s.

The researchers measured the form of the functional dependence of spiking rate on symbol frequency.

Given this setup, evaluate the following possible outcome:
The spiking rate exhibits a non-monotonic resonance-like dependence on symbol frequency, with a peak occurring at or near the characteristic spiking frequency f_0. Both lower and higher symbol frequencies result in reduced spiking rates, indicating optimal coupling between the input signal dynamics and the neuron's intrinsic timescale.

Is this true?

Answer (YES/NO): NO